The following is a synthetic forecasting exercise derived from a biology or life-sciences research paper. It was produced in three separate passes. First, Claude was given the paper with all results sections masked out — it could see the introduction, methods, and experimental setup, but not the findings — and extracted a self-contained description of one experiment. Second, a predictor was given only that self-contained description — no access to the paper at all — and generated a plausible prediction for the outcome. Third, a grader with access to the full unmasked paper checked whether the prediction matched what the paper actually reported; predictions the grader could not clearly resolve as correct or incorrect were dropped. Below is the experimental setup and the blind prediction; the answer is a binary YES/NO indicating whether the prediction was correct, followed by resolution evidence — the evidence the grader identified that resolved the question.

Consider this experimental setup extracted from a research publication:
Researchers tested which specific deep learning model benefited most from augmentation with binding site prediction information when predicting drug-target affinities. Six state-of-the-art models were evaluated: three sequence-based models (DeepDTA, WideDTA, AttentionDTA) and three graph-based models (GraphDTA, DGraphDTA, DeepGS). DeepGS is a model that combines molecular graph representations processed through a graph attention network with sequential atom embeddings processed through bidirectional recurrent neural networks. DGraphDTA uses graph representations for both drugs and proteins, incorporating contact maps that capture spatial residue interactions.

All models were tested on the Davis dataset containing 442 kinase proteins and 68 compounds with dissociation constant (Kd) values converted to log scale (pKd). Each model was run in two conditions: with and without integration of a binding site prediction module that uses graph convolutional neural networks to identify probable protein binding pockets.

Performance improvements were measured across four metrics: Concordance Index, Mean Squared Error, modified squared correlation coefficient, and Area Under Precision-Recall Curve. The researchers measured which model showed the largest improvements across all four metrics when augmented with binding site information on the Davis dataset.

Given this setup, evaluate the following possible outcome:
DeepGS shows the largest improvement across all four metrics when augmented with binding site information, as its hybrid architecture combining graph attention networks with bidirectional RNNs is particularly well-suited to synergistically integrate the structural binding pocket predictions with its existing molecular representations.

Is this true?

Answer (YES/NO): YES